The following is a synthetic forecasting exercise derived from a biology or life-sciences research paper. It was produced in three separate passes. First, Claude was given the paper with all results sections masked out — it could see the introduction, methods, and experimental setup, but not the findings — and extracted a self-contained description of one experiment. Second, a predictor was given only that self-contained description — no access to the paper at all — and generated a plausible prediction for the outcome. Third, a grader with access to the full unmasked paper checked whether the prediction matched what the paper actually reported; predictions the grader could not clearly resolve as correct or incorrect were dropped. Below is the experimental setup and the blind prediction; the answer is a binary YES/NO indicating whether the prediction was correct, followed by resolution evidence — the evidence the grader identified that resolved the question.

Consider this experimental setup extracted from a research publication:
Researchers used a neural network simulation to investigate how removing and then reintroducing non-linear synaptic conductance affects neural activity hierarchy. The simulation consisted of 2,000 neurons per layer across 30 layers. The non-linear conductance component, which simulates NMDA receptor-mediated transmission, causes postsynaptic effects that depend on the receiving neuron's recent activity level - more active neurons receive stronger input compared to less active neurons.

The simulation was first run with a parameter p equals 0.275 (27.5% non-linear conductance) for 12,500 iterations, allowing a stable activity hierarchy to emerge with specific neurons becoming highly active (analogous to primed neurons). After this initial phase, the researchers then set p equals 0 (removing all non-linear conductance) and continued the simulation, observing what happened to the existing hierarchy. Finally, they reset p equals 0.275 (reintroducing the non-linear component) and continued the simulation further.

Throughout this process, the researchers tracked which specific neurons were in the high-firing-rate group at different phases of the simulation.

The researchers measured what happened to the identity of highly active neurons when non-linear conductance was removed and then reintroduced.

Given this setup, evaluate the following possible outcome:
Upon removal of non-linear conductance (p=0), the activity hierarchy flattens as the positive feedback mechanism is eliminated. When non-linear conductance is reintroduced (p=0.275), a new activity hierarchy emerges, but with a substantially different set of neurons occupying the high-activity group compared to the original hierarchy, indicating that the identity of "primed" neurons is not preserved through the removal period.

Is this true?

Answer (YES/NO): YES